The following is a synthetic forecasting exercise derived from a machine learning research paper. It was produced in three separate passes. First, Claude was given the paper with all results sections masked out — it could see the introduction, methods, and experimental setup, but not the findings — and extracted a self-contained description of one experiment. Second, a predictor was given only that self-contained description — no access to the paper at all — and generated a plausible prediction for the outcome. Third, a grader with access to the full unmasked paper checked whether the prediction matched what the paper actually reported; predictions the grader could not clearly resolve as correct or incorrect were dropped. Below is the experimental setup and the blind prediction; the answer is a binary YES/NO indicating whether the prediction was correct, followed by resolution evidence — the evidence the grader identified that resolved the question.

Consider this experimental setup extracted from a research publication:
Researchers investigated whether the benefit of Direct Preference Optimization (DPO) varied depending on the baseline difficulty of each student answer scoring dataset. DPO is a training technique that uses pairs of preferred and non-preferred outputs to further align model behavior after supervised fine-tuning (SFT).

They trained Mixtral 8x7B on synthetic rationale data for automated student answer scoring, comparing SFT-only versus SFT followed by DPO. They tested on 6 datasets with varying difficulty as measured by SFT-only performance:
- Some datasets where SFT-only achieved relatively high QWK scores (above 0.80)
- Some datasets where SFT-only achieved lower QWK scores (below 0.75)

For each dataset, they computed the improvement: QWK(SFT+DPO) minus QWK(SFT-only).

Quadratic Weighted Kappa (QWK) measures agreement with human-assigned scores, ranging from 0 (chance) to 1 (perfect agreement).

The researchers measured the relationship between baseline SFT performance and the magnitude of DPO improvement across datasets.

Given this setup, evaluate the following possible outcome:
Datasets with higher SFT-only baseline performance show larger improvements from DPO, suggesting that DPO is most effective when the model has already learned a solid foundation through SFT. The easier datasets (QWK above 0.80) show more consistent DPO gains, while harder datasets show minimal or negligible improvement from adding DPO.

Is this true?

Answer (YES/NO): NO